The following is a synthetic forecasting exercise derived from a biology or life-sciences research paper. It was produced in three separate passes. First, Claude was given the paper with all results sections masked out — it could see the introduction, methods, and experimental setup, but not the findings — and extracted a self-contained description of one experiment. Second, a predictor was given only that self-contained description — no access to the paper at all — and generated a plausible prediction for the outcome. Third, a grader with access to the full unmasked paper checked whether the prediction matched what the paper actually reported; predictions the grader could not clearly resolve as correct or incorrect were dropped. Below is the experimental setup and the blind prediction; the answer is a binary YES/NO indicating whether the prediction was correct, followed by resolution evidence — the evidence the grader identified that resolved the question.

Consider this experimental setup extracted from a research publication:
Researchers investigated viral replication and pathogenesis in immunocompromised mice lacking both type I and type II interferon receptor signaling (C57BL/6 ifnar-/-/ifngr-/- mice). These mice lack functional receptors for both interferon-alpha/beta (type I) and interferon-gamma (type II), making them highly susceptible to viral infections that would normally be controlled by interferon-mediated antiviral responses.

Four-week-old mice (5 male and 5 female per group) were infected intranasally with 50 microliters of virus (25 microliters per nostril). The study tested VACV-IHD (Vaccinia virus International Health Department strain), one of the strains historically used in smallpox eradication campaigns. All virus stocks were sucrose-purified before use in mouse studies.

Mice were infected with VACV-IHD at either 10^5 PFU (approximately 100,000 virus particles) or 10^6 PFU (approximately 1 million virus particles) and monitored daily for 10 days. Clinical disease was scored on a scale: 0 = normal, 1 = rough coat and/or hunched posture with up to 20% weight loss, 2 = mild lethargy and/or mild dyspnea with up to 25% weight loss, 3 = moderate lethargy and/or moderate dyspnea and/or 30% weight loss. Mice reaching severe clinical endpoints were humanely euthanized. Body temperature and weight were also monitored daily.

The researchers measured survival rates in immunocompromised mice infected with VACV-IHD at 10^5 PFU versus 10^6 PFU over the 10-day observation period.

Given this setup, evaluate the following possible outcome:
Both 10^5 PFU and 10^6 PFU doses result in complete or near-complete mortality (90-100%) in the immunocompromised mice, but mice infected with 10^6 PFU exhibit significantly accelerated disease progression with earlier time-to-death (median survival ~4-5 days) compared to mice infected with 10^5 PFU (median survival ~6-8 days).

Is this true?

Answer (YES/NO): NO